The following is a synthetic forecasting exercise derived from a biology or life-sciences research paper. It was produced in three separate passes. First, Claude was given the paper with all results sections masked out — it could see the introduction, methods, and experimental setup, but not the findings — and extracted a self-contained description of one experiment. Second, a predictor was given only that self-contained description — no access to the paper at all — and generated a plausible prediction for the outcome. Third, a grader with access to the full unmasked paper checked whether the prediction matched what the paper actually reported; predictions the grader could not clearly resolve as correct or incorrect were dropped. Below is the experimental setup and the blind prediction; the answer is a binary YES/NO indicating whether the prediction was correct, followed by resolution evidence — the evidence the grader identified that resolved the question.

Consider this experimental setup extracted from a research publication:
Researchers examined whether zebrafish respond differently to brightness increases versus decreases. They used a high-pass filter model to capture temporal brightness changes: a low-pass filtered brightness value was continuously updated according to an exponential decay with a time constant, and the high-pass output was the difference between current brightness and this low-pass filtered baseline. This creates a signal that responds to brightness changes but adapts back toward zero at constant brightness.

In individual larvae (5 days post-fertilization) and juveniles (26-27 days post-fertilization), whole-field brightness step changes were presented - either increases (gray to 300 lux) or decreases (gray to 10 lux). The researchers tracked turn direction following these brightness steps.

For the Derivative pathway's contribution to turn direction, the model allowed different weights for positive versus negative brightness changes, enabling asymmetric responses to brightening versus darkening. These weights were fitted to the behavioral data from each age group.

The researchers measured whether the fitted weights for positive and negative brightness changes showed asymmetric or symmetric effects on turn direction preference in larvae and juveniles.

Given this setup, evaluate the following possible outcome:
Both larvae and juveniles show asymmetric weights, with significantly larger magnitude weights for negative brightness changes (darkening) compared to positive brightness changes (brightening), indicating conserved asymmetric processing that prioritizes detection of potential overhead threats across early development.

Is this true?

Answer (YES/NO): NO